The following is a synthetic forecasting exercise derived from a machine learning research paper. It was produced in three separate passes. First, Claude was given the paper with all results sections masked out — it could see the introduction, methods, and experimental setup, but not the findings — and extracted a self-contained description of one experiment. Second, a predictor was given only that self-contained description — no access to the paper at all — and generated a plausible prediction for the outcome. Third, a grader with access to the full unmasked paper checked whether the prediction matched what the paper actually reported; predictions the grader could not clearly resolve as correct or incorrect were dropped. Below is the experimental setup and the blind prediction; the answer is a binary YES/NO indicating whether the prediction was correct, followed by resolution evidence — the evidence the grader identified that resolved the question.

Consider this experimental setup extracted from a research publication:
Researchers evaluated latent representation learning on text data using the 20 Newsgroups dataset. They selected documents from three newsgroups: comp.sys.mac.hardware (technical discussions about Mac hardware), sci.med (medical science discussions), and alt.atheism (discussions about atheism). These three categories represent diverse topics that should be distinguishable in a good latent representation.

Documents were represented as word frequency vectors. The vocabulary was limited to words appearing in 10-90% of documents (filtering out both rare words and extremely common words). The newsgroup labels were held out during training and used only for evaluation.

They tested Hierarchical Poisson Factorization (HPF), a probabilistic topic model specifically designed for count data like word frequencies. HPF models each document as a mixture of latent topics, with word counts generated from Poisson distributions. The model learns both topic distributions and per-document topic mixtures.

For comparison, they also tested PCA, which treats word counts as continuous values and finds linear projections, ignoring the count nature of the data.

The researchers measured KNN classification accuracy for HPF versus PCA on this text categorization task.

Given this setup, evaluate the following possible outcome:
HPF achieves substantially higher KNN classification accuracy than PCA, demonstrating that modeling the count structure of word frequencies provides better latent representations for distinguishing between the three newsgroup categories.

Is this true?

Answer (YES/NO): NO